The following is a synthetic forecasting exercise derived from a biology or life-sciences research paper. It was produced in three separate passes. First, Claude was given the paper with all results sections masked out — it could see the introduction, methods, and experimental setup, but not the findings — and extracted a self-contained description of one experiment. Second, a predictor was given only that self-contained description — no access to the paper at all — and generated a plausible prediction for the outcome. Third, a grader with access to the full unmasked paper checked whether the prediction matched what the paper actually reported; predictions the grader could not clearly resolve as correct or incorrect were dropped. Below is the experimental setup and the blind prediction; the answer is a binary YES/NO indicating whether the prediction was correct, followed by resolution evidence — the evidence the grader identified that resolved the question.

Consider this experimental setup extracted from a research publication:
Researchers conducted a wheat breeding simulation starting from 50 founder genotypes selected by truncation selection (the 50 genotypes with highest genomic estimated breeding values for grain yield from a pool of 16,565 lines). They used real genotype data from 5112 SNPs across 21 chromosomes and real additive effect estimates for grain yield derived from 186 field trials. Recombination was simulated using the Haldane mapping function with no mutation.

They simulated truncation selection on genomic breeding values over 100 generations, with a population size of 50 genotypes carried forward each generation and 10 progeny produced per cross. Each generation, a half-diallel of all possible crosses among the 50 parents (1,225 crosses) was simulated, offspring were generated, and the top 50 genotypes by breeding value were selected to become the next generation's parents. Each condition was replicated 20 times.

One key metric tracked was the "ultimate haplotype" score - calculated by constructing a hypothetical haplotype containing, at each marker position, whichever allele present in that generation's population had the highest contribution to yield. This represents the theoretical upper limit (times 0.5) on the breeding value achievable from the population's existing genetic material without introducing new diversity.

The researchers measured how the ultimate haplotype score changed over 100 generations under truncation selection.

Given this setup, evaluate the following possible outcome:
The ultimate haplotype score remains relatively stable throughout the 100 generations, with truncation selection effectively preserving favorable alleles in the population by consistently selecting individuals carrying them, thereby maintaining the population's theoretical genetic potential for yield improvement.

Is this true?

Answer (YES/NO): NO